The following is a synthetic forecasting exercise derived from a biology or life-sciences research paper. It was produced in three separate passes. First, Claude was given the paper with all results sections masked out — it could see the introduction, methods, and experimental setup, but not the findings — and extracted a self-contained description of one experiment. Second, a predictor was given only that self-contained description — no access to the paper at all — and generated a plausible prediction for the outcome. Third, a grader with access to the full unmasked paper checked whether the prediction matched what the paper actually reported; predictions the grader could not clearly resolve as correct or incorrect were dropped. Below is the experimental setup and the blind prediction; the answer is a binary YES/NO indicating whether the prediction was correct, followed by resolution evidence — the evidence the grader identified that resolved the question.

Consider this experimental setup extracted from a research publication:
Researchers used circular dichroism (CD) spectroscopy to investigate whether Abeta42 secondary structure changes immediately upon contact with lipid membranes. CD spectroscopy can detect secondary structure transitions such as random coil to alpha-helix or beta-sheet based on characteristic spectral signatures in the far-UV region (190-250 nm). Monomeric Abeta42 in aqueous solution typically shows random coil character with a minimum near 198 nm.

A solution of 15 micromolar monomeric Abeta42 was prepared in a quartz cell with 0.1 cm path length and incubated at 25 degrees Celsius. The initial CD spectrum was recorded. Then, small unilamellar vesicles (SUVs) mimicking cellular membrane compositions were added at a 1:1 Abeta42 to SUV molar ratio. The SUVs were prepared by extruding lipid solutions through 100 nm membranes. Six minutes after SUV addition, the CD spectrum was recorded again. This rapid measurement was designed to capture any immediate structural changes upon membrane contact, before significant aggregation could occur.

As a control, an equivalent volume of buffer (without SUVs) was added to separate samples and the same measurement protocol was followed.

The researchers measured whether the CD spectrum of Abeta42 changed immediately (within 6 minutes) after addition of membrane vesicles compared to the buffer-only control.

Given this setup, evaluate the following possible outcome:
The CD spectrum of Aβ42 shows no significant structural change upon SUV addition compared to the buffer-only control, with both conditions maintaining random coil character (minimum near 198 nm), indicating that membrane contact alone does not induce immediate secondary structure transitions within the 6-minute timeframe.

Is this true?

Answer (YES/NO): YES